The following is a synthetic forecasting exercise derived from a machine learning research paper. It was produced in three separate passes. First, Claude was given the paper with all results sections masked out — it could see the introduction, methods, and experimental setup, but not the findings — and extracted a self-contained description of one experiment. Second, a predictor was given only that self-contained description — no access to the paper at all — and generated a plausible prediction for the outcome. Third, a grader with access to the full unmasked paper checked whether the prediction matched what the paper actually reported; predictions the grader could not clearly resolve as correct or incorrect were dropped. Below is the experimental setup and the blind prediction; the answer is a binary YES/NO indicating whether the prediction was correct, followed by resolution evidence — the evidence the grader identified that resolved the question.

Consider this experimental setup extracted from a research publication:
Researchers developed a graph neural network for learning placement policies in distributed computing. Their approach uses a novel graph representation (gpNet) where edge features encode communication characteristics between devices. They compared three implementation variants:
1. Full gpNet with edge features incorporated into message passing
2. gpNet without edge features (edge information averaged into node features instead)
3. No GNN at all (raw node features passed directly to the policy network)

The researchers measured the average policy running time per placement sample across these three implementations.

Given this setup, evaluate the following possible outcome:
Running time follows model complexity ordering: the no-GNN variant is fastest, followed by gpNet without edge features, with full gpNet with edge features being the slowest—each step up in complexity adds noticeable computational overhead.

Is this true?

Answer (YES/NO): YES